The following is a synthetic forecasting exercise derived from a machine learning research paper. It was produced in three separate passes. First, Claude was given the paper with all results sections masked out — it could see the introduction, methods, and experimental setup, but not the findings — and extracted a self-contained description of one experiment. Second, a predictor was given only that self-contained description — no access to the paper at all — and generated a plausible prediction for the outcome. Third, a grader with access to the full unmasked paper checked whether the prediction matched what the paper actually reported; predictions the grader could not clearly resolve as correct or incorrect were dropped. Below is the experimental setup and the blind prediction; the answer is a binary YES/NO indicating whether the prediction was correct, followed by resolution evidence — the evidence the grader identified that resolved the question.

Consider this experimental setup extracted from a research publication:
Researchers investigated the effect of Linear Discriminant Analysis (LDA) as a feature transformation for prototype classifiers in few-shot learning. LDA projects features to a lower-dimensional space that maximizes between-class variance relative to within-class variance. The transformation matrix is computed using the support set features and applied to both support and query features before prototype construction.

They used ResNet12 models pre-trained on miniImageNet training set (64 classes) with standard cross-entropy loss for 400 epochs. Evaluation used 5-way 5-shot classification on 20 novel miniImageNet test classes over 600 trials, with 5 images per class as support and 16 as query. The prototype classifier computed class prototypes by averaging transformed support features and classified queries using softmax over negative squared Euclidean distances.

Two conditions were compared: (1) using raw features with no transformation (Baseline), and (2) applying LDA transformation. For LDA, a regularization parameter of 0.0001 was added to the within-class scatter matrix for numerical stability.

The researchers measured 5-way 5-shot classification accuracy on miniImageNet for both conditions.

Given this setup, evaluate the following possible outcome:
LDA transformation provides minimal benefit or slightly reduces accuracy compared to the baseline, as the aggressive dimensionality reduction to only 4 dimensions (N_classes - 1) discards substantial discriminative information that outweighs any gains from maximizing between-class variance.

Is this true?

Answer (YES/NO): YES